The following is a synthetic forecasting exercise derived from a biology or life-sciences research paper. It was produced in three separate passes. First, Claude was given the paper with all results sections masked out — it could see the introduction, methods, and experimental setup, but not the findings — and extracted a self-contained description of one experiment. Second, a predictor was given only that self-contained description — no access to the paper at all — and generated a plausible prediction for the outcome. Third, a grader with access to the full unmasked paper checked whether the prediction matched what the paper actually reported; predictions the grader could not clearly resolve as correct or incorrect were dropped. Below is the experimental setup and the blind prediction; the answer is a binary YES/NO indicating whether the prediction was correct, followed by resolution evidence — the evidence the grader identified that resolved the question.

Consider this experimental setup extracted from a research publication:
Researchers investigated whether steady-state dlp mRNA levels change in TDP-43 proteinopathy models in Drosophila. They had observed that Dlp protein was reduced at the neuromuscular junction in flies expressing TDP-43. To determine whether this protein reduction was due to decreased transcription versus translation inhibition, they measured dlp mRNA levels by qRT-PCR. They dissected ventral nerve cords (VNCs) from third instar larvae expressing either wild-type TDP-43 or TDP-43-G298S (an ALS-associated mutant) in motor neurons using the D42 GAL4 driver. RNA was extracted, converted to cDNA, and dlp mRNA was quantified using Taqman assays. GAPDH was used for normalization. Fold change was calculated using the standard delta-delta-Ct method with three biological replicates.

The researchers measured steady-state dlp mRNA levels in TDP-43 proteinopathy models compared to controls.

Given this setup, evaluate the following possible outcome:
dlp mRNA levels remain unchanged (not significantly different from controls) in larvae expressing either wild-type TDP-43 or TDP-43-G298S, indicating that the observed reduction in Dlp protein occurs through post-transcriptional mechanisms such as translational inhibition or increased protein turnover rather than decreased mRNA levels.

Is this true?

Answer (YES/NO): YES